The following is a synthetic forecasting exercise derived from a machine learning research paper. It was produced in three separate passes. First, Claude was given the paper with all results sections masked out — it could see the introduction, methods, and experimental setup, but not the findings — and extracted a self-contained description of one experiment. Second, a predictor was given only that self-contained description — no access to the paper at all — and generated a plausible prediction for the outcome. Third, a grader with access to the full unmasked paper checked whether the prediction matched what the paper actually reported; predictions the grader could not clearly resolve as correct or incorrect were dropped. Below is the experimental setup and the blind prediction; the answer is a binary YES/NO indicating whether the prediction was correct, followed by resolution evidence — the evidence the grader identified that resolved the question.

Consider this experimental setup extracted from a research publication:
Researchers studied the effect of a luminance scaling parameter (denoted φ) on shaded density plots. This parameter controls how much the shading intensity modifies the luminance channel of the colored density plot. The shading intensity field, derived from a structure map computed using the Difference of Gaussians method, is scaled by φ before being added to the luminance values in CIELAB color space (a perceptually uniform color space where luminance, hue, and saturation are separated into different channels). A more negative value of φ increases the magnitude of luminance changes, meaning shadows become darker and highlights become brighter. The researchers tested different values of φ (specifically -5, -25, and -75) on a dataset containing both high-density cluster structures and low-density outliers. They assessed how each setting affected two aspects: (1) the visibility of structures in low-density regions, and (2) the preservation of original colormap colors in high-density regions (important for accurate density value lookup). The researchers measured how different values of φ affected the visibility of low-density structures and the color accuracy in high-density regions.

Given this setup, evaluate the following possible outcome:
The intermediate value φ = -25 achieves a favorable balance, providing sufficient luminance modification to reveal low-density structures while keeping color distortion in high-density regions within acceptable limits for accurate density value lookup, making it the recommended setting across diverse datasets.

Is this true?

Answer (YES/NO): YES